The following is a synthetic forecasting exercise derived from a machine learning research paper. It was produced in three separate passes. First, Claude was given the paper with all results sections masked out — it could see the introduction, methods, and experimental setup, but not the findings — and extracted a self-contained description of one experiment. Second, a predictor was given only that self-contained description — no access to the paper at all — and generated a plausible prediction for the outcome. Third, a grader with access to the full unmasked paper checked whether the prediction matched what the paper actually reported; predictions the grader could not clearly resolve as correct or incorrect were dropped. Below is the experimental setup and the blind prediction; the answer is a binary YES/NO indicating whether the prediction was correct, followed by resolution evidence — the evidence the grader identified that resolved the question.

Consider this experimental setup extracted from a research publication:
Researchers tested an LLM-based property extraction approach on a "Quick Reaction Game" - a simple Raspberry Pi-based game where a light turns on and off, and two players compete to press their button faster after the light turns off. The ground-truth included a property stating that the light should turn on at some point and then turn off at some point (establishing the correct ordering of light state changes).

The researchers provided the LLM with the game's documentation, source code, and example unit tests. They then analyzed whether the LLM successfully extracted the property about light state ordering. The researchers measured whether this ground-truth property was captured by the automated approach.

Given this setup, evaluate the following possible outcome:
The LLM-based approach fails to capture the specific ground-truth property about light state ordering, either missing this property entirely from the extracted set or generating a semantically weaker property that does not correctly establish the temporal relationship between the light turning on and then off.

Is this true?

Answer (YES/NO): YES